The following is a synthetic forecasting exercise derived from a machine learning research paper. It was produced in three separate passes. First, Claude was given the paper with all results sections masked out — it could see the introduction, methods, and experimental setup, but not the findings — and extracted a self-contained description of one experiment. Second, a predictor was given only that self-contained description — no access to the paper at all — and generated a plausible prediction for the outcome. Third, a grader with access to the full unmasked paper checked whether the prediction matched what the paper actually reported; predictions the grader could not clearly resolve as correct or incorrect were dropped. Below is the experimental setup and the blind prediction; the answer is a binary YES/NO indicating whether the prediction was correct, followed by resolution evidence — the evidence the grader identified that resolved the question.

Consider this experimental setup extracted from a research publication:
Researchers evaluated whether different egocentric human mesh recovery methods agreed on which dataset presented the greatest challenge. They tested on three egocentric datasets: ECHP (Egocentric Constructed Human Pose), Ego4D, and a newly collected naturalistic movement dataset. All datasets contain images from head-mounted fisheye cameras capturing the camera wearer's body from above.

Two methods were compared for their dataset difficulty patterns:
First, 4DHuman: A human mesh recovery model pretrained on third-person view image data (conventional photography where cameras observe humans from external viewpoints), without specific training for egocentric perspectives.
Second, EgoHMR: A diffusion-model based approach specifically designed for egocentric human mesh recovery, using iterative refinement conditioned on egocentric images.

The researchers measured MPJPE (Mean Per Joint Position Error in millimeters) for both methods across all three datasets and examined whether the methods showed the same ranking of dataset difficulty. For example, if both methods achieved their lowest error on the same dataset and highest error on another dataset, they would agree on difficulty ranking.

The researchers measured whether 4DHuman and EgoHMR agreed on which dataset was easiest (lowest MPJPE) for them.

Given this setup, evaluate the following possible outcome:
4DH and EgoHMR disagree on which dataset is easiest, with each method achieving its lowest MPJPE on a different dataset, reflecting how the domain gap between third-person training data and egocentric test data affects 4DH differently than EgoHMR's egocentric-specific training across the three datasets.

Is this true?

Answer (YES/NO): YES